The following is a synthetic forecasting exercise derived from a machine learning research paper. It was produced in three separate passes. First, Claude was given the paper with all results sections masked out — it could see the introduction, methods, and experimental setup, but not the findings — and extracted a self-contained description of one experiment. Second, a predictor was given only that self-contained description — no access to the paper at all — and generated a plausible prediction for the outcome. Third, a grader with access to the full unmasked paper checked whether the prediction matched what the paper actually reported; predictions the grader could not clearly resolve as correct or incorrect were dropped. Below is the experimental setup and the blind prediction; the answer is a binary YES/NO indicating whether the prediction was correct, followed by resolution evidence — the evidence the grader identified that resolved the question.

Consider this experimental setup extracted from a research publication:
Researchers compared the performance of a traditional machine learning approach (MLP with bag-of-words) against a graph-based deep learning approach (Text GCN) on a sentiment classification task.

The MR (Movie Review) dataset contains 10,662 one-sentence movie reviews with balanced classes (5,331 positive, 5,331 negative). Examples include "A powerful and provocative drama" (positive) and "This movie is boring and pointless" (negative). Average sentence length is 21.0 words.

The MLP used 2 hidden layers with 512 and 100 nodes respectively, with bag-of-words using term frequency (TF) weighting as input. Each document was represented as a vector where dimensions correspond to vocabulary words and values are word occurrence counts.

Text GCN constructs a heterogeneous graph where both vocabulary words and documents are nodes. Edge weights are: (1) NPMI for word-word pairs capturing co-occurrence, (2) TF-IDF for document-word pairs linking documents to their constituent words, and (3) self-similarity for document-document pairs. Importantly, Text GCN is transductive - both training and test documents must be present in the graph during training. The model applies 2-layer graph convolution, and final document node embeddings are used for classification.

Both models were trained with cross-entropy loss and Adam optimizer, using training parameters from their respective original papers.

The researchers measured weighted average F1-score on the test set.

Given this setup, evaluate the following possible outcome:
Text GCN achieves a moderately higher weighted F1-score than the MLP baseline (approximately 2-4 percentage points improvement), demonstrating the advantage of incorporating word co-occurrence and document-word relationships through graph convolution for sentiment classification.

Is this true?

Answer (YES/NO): NO